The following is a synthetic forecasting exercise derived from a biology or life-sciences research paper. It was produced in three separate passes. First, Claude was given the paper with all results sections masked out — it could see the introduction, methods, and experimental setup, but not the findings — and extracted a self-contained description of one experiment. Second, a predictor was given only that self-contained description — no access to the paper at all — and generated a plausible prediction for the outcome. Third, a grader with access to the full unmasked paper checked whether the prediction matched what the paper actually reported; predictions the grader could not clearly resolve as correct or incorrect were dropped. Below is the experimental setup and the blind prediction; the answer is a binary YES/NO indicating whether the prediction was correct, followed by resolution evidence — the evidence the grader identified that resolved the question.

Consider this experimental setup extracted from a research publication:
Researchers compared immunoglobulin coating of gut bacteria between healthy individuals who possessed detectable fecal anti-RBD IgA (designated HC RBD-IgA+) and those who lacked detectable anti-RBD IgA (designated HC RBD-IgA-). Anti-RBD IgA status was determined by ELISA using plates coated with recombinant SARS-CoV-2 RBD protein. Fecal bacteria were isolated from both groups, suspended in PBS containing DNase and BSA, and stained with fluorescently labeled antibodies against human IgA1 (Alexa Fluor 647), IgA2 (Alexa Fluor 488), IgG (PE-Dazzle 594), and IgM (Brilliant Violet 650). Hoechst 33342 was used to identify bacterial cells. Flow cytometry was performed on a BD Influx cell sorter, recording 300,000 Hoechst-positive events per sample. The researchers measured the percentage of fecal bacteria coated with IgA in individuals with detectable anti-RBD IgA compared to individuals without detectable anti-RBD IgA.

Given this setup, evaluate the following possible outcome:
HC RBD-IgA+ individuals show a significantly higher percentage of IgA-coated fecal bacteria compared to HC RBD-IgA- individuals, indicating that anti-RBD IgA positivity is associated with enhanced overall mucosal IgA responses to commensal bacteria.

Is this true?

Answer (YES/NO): NO